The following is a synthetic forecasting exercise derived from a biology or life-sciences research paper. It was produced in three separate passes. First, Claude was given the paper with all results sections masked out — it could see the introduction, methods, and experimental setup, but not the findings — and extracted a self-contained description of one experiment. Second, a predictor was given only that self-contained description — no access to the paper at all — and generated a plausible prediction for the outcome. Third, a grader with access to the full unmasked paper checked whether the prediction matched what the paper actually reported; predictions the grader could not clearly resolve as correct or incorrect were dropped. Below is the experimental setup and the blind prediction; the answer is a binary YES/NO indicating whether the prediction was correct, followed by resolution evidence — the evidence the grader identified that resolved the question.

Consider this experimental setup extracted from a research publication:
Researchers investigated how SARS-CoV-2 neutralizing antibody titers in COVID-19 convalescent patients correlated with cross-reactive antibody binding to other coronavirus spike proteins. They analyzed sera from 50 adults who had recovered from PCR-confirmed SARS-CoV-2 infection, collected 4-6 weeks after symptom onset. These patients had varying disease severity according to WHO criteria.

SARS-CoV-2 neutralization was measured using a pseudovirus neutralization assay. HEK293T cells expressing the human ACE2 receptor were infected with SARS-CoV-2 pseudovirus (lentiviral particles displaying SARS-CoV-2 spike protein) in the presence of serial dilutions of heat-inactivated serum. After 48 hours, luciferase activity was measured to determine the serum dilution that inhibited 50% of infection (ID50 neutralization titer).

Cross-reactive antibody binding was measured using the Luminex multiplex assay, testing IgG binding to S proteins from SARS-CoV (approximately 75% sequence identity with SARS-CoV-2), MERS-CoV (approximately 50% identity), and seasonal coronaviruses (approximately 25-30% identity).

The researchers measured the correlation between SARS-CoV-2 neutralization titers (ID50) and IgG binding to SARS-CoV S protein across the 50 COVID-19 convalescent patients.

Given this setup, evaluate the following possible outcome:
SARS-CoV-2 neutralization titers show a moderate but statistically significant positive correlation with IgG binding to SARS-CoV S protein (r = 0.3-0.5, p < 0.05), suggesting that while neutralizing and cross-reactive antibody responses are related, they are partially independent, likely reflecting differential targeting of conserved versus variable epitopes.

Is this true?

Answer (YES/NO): NO